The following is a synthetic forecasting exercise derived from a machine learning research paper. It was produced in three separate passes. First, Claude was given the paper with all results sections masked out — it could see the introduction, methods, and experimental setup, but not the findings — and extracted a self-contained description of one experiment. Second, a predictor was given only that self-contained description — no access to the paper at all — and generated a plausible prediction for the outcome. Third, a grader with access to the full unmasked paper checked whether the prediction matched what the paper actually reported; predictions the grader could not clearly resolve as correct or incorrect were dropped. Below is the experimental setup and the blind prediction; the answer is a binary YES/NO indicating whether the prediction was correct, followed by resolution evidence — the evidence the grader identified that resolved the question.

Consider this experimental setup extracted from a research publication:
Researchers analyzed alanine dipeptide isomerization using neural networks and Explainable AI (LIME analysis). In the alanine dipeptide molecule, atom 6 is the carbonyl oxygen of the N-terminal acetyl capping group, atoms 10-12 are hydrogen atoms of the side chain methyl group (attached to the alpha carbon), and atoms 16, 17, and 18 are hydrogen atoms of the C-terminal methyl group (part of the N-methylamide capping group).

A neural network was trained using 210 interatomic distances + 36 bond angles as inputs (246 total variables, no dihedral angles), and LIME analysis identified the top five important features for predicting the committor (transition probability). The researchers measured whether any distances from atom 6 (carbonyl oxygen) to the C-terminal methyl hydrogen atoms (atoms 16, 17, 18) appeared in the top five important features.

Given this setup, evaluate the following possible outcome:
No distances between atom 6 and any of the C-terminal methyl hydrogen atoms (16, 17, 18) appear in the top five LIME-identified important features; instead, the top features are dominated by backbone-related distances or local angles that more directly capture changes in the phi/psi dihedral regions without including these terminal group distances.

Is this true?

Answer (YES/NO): NO